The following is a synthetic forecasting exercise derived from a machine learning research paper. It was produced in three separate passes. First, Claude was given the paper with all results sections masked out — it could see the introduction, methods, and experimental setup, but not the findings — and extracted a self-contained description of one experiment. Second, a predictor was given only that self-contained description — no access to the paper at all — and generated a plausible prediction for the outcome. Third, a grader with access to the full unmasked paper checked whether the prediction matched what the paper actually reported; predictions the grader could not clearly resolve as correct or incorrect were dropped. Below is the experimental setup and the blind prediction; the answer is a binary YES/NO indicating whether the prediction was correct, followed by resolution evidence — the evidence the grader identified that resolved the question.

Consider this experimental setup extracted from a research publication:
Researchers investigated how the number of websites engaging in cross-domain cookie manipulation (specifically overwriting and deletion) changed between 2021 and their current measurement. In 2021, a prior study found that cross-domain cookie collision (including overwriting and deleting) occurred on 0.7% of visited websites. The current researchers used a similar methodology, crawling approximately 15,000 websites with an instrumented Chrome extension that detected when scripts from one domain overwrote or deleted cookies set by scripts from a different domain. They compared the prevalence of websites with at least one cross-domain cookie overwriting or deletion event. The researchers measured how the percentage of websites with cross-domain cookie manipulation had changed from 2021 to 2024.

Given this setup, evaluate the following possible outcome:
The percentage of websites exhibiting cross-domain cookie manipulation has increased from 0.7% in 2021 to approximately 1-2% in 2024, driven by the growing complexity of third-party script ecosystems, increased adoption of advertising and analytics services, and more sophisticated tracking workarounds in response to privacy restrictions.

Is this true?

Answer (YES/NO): NO